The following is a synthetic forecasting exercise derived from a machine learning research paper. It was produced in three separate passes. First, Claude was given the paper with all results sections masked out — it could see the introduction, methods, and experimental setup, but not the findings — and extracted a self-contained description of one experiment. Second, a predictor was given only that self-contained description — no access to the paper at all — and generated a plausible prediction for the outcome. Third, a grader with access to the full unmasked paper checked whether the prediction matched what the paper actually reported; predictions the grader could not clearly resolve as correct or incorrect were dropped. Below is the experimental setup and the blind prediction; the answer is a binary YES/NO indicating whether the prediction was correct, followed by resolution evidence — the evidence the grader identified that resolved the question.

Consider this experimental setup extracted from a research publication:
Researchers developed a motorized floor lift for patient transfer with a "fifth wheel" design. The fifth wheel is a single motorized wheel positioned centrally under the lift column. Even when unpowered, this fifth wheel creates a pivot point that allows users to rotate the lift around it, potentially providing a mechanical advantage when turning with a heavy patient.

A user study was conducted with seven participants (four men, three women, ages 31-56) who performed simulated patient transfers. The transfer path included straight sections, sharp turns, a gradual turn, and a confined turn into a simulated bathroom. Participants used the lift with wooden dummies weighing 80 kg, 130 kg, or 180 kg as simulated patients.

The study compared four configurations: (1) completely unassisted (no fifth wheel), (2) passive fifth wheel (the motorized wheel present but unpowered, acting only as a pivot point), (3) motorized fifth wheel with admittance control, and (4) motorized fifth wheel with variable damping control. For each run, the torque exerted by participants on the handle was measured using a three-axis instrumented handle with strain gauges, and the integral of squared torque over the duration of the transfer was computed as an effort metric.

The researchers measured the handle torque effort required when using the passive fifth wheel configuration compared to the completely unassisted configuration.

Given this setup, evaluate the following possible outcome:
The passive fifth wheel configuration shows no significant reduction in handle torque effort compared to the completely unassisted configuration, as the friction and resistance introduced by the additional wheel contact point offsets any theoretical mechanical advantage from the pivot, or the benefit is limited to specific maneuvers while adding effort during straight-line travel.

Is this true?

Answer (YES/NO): NO